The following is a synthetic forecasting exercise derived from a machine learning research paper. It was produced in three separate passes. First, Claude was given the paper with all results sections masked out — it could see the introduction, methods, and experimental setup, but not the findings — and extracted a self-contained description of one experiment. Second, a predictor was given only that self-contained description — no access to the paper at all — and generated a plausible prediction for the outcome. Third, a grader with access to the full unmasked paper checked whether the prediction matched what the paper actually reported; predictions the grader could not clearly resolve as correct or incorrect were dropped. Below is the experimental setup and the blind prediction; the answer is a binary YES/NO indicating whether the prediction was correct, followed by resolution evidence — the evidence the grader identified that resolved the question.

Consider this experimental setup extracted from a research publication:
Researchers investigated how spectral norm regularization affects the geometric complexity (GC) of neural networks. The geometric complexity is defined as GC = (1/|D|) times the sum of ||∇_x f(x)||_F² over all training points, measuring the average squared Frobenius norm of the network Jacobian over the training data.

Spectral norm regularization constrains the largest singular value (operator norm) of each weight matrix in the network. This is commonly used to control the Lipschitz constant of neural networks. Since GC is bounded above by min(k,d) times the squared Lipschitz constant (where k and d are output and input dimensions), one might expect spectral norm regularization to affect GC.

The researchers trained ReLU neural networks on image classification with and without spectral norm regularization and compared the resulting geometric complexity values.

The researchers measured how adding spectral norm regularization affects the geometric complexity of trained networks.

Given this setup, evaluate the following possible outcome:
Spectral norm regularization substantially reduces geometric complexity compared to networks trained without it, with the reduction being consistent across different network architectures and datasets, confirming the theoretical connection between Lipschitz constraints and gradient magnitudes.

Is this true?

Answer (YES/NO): NO